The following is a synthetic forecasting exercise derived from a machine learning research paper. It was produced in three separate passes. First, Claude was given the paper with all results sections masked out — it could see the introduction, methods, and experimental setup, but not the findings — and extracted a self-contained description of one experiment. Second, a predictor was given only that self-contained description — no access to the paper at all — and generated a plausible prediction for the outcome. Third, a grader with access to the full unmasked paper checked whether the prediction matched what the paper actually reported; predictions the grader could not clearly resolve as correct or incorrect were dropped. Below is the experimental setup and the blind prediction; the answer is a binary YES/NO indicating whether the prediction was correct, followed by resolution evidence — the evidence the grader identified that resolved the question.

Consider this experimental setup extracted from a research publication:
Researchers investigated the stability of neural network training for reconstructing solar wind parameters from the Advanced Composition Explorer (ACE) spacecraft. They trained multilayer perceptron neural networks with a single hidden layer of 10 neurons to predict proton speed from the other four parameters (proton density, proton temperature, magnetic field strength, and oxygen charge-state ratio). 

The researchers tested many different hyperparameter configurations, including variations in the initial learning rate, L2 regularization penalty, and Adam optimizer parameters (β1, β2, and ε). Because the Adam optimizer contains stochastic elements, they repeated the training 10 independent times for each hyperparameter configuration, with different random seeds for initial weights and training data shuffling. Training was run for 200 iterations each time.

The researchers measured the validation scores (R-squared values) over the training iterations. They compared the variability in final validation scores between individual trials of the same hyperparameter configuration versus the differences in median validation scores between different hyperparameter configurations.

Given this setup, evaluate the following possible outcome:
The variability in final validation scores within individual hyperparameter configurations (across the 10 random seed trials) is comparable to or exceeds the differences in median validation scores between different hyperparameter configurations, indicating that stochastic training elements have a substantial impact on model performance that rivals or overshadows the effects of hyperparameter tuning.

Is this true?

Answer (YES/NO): YES